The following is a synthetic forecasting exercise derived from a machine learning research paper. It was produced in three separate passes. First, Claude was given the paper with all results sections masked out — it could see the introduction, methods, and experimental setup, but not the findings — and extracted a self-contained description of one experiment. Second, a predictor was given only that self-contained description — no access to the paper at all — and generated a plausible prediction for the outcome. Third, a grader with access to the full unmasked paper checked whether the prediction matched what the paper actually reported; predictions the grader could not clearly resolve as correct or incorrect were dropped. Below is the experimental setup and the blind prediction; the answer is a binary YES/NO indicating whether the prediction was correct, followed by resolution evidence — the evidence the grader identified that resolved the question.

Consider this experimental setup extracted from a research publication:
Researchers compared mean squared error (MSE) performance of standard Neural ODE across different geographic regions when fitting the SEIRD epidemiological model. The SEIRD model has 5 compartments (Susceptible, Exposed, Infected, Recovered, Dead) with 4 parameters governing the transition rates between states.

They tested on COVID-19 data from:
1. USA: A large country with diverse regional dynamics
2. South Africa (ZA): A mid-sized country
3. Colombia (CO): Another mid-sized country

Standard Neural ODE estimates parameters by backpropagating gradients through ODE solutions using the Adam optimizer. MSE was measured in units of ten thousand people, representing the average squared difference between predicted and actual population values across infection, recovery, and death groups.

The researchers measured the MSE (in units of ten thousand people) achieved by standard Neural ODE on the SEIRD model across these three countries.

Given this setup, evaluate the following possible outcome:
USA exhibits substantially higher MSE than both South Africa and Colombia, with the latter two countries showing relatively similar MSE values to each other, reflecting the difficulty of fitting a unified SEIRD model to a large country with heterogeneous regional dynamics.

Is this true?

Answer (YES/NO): YES